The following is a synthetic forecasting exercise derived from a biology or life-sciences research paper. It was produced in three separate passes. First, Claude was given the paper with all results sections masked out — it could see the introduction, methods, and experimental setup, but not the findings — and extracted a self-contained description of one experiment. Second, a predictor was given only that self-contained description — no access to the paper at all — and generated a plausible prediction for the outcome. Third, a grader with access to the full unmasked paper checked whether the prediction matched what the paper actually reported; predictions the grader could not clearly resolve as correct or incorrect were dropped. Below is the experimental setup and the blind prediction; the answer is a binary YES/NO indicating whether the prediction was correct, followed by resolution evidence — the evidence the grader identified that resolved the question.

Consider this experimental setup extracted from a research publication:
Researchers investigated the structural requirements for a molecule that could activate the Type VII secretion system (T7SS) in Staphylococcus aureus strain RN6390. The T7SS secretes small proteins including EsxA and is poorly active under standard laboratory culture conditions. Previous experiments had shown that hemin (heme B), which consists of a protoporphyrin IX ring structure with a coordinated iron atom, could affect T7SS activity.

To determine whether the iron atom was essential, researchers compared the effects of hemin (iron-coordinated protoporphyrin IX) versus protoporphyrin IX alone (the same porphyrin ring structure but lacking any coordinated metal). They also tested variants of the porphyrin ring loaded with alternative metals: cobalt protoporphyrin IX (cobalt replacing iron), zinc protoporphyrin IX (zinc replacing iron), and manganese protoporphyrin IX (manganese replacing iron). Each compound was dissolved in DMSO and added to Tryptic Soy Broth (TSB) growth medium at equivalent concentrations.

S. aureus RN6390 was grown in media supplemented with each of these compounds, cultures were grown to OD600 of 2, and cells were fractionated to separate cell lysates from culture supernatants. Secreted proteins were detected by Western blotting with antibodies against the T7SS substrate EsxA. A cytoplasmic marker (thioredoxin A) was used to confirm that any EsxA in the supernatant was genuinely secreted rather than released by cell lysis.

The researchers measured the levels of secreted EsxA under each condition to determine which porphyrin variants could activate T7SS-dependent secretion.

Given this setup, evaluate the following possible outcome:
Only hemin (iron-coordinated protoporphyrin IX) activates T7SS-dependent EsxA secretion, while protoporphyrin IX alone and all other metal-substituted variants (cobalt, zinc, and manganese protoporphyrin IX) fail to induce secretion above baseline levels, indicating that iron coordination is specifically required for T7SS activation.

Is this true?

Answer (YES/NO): YES